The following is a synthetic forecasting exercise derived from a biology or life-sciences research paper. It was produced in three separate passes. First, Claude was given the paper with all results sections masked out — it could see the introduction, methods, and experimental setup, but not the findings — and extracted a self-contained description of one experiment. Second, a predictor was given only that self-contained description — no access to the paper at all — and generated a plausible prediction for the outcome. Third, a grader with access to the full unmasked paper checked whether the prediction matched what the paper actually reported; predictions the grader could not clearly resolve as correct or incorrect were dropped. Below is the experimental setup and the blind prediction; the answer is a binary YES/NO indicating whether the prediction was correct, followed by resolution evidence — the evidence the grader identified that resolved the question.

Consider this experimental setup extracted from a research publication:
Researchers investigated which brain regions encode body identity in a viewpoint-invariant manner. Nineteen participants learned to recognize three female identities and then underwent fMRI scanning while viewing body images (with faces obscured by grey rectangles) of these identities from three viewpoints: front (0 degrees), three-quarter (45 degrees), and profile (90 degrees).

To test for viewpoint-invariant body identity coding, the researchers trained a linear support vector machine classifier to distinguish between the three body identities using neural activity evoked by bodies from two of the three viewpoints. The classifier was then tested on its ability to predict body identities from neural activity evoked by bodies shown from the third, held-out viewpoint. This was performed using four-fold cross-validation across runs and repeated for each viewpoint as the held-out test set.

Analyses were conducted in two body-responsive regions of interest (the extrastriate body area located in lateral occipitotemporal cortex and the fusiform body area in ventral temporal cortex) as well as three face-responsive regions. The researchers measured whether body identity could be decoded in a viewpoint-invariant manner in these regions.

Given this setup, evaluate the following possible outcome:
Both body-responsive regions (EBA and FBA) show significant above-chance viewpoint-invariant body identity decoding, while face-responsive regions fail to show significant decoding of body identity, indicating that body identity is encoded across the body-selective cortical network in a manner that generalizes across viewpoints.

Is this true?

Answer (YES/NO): NO